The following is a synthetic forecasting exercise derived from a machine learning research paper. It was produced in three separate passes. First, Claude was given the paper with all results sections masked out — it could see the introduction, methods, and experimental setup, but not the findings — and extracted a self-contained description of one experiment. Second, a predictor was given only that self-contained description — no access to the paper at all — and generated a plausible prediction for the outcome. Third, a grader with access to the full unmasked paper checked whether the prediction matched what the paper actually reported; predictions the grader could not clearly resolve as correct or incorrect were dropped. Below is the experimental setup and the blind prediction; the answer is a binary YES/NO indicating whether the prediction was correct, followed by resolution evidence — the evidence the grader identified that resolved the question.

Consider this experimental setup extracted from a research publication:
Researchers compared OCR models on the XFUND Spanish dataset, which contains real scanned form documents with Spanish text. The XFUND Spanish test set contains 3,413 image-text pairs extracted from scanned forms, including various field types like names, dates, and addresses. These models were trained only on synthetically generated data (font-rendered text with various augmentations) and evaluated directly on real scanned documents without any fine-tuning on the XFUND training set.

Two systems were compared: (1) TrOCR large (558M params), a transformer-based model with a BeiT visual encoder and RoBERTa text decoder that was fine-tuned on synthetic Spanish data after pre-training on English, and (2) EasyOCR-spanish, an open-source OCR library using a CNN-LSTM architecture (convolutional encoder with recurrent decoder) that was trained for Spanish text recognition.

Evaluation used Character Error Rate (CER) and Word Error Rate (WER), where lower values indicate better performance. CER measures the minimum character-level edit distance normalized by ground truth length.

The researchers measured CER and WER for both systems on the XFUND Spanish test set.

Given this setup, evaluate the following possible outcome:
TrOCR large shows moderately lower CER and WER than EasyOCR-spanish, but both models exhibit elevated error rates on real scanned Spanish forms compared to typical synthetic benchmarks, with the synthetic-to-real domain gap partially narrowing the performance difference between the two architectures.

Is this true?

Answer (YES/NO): NO